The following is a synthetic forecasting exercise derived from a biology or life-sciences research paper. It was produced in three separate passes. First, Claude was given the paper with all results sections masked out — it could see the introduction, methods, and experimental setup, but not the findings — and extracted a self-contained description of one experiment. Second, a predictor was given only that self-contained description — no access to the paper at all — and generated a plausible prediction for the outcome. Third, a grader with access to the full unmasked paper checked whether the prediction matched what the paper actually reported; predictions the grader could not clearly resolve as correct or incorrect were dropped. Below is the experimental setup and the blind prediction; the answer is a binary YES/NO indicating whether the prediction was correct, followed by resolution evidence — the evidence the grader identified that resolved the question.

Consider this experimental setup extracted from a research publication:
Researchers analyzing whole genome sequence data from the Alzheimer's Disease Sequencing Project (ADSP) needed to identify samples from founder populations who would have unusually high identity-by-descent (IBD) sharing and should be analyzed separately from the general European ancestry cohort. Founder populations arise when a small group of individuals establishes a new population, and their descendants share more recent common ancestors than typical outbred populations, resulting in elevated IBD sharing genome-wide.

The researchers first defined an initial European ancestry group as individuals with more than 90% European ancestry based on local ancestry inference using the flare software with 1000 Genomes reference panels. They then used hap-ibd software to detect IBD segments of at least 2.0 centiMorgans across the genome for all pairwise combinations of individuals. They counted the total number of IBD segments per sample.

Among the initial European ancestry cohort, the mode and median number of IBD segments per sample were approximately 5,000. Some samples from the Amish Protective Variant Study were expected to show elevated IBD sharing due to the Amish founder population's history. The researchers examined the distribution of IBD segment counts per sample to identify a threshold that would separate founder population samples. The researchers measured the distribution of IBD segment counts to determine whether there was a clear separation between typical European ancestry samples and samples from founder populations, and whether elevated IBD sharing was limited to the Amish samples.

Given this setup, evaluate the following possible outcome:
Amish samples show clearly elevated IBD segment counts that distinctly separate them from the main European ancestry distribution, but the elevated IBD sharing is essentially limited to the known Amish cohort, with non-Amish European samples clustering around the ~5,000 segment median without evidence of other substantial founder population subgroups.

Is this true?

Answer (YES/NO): NO